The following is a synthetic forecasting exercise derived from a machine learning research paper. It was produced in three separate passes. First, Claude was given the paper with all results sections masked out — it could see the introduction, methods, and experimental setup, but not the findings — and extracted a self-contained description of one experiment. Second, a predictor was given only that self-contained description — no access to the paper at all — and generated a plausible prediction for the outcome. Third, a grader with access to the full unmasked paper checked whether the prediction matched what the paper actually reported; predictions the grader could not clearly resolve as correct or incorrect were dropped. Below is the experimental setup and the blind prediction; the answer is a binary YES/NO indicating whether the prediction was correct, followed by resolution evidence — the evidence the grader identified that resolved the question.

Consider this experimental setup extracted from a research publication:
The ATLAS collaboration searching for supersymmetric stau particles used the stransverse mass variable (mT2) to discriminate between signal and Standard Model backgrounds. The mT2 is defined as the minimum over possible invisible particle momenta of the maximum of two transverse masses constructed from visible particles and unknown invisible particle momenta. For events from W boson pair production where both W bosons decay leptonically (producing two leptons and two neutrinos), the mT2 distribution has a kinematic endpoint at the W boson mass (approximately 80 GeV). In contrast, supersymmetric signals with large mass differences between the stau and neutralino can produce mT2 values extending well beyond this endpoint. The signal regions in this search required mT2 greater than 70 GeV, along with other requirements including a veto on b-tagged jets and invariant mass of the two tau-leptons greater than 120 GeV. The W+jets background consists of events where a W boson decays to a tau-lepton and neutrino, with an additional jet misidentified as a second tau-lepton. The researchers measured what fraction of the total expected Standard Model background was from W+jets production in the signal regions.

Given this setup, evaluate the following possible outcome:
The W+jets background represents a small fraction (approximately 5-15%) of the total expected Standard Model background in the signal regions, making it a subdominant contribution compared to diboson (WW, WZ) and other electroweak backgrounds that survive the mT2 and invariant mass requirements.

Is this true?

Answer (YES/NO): NO